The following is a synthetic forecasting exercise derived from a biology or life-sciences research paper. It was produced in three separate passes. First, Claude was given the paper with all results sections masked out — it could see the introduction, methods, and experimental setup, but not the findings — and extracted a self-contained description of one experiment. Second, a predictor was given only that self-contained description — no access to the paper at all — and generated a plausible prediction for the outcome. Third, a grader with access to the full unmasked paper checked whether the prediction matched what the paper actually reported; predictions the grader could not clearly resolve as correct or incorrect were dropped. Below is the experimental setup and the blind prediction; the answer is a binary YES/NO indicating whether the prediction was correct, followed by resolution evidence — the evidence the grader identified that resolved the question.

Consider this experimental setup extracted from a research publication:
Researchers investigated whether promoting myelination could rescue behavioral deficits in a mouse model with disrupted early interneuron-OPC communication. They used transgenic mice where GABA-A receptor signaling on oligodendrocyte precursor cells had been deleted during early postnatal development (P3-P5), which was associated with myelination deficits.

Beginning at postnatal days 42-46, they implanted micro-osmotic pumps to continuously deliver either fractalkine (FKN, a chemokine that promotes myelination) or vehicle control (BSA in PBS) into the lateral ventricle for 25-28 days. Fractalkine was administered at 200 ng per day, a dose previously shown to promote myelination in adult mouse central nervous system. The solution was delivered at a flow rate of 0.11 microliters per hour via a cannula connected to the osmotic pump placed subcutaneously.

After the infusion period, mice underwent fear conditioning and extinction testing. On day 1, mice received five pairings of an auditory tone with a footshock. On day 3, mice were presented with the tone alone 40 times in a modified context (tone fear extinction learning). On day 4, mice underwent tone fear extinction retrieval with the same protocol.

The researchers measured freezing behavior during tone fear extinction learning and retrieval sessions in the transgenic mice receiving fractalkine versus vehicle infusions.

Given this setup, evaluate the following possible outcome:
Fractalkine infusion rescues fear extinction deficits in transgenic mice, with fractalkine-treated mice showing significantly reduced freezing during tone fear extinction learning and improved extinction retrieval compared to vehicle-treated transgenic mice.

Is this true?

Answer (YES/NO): NO